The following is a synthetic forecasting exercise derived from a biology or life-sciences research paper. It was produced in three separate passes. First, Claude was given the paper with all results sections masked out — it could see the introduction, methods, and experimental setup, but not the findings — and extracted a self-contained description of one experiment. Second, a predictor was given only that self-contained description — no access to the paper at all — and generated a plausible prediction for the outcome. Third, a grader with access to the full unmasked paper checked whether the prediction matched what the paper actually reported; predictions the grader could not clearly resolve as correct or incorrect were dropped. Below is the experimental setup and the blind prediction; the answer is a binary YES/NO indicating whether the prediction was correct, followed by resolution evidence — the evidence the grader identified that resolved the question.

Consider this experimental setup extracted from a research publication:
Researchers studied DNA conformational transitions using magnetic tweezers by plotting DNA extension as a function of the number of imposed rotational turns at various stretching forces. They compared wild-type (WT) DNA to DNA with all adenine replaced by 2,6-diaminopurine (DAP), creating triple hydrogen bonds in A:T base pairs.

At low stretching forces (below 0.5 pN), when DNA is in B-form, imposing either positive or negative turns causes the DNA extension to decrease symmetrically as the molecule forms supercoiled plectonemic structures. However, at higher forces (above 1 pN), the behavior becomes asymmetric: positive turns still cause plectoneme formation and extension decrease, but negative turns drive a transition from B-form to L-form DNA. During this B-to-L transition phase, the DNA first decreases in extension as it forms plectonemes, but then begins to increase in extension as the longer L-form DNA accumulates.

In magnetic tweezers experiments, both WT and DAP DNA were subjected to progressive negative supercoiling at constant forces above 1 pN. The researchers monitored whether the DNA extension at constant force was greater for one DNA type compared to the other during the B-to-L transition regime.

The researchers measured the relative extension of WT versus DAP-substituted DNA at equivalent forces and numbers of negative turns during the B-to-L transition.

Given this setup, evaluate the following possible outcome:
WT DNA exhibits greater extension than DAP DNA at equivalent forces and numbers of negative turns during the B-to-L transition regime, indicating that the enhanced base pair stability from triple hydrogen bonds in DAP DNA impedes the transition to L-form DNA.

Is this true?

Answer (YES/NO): NO